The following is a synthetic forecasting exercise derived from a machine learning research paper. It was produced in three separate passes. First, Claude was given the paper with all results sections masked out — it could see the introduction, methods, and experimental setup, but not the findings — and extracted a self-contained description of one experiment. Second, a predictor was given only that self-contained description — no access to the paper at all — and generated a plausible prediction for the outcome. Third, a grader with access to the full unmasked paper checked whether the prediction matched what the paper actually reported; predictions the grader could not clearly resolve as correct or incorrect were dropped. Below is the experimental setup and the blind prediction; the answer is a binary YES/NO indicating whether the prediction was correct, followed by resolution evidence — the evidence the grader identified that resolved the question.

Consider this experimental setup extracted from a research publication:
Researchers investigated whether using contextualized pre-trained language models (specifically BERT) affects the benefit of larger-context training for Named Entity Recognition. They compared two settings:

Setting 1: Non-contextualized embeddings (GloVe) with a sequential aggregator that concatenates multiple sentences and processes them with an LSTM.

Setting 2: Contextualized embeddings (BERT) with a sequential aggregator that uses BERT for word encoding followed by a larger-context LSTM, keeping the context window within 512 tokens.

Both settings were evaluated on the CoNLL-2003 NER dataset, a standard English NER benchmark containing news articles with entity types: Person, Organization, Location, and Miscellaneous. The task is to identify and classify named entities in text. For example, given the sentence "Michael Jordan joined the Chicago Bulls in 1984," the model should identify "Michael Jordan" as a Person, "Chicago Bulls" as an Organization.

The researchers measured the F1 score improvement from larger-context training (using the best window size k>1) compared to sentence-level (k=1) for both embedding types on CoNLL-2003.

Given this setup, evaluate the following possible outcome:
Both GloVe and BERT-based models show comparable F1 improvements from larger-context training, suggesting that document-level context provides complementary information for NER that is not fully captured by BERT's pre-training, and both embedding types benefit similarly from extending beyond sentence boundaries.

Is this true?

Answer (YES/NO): NO